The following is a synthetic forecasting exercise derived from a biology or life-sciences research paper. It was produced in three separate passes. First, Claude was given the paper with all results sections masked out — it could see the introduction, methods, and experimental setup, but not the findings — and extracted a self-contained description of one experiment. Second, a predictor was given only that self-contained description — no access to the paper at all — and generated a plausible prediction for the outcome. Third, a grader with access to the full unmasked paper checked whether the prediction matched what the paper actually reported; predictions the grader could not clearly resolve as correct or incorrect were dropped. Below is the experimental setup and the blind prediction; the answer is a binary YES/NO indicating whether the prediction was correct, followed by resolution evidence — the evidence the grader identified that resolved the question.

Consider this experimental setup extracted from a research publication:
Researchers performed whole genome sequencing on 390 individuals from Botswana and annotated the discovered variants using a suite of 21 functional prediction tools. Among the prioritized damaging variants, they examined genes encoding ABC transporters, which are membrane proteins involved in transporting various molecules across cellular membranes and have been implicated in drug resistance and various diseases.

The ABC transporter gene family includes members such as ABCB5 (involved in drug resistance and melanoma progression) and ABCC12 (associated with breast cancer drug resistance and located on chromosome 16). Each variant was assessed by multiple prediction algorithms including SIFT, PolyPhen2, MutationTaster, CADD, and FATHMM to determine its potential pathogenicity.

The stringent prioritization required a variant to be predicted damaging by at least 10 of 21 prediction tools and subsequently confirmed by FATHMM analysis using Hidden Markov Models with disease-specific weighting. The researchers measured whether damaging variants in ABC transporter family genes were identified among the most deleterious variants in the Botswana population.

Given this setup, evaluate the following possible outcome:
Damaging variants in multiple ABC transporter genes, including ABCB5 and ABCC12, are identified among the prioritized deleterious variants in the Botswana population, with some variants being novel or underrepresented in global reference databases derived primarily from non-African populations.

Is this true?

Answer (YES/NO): NO